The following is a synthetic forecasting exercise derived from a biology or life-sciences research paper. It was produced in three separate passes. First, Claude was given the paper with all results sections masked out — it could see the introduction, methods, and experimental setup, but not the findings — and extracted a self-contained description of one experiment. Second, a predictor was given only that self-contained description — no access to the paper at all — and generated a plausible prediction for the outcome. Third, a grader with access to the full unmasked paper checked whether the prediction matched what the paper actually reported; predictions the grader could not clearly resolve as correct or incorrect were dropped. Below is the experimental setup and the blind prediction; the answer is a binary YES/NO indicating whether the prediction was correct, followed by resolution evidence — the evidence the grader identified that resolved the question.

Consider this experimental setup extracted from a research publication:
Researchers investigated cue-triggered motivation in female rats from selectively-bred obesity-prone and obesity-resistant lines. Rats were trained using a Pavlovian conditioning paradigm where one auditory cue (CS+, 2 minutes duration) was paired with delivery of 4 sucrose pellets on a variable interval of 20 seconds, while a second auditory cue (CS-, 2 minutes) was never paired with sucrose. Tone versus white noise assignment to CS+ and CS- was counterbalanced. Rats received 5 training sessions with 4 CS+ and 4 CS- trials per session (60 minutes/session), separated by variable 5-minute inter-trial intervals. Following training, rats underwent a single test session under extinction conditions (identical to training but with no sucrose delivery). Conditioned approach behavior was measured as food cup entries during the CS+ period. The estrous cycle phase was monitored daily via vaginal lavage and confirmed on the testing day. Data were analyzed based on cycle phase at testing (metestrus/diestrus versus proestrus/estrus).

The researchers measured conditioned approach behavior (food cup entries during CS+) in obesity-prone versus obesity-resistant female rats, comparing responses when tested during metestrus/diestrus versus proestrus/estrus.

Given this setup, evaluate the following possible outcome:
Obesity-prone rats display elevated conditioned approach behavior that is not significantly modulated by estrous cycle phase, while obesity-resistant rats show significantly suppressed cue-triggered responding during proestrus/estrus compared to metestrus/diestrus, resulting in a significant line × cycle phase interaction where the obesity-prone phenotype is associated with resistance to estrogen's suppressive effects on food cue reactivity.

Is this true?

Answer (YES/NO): NO